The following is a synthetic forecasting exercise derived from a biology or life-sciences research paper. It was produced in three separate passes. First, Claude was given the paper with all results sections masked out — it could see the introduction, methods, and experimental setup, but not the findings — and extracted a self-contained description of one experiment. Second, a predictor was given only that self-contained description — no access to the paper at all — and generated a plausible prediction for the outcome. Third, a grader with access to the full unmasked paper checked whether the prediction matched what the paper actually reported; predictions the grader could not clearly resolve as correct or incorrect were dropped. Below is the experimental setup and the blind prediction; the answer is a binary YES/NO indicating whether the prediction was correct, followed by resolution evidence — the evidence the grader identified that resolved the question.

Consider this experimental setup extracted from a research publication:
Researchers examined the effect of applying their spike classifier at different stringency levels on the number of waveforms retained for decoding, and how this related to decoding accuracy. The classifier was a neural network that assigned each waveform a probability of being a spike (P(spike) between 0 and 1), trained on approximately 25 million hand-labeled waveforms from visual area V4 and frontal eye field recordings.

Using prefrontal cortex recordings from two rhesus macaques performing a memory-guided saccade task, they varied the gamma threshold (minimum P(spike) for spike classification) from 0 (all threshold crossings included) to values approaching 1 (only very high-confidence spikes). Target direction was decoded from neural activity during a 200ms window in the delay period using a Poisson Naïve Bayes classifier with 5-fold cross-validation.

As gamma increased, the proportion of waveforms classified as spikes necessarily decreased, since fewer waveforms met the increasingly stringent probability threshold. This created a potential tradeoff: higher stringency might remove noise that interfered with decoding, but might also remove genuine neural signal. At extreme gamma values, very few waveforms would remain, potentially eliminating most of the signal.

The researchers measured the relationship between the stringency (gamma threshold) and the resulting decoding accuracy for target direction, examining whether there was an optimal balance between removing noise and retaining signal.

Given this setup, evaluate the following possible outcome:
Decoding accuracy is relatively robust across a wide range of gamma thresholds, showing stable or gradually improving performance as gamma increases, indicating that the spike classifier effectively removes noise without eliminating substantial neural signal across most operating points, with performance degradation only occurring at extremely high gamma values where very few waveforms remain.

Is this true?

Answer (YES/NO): YES